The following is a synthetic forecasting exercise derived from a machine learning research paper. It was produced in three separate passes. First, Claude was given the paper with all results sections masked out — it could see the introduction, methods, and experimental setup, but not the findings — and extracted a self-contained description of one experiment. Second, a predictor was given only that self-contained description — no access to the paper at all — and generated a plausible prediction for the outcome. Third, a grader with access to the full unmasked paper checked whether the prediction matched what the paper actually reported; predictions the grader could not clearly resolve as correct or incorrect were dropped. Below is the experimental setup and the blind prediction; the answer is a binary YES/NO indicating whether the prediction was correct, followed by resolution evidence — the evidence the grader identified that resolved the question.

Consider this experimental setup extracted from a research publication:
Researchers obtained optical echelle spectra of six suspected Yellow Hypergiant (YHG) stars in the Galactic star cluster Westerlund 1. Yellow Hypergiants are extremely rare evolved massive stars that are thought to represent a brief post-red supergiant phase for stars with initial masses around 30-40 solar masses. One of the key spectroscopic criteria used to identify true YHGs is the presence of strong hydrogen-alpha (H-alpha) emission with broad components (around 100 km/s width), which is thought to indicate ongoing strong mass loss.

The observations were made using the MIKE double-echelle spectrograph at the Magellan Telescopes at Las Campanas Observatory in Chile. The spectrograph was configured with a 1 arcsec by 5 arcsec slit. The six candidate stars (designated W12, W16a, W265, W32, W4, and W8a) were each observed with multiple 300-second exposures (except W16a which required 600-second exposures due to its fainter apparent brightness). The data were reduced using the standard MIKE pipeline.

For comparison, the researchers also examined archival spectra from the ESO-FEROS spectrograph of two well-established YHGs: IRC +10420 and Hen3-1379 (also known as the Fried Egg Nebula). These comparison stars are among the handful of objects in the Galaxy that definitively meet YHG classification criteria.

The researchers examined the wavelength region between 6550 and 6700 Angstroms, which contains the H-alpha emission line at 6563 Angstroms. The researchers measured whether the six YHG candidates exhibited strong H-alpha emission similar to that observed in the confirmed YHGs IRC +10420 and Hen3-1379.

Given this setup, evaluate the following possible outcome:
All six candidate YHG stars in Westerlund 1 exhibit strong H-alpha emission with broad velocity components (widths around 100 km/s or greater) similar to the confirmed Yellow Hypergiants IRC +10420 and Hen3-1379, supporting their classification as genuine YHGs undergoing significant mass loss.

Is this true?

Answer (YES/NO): NO